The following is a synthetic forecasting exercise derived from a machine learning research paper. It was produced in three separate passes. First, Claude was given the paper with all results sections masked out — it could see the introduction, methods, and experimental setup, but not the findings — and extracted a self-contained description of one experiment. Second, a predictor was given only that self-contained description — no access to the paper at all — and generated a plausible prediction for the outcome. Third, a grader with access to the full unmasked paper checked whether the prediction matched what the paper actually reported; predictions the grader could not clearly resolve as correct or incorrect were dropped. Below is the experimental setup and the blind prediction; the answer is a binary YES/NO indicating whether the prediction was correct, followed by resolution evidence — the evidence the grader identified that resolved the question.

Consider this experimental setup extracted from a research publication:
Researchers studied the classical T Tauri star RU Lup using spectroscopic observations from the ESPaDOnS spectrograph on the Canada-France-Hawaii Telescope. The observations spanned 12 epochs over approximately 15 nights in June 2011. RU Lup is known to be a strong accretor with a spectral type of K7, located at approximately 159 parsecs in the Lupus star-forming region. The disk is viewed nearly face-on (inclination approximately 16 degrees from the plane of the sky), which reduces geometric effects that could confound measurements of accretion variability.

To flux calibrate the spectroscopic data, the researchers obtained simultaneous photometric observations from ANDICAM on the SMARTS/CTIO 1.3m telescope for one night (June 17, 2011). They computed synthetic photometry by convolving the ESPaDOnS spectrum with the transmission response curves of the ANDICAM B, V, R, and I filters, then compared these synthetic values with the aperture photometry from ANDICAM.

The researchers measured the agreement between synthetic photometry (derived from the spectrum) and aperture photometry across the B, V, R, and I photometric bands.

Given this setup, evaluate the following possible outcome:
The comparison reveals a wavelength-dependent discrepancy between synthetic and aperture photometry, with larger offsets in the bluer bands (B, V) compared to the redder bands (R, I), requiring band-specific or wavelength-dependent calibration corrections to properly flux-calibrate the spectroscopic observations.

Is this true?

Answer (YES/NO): NO